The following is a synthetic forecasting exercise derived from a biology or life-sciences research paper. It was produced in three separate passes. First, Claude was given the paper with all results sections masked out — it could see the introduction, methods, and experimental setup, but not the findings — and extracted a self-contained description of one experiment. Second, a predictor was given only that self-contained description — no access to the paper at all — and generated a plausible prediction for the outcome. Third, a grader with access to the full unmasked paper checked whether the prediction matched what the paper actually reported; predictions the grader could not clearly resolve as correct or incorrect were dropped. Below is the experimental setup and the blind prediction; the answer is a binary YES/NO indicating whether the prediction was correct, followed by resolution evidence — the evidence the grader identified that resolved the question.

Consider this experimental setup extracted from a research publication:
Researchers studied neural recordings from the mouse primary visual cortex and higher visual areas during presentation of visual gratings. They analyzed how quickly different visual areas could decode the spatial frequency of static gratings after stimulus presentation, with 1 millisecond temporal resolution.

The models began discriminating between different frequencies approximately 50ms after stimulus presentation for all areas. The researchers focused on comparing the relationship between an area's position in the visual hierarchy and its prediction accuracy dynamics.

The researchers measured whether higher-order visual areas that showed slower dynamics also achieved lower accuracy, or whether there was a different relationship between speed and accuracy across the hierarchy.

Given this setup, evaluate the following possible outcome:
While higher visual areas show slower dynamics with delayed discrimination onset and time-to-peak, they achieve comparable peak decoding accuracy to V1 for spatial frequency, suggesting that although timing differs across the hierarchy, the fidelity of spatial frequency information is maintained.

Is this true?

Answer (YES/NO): NO